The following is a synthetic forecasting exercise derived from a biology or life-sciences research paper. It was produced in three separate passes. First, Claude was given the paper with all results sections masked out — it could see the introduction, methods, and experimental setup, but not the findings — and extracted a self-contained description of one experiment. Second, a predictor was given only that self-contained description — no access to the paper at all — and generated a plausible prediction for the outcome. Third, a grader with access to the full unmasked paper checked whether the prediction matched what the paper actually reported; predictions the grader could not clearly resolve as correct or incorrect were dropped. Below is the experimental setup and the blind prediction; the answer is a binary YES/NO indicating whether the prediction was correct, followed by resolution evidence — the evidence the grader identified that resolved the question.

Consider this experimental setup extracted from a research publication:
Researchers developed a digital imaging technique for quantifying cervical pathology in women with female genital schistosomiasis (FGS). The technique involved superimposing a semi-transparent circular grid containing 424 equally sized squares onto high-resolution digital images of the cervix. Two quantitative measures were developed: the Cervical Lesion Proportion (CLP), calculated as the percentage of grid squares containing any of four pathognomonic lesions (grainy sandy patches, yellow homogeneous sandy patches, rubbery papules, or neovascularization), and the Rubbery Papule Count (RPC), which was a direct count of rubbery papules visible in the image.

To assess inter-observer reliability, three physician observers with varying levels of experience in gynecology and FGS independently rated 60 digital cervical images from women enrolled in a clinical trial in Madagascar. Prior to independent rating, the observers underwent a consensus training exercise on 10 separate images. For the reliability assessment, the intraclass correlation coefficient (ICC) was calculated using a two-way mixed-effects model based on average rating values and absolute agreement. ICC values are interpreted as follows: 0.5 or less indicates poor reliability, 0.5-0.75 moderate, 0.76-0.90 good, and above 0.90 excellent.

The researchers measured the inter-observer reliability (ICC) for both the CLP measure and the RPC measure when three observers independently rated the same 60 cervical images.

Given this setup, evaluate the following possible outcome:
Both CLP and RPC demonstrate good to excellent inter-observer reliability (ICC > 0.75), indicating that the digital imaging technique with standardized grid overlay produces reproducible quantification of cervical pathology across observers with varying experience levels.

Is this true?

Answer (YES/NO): YES